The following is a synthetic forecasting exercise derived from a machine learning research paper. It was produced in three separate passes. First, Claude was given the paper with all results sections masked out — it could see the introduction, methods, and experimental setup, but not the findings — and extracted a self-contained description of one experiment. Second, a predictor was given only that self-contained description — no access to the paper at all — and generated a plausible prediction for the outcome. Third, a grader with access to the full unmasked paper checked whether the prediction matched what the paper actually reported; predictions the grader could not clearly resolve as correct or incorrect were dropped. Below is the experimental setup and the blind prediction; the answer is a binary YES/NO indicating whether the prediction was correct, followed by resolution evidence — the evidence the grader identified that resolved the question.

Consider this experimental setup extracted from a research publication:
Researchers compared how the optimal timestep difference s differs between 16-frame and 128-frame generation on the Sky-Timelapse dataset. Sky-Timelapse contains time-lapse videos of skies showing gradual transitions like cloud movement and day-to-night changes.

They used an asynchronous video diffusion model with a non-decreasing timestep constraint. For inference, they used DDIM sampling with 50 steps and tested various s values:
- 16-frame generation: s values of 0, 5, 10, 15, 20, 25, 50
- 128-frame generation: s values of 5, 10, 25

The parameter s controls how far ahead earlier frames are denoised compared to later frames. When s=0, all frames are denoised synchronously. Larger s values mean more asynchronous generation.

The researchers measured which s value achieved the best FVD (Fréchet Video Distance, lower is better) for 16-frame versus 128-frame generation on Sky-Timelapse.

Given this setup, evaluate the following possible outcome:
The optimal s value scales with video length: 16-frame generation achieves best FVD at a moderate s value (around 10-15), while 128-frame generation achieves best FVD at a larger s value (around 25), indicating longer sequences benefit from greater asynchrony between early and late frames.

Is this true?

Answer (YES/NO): NO